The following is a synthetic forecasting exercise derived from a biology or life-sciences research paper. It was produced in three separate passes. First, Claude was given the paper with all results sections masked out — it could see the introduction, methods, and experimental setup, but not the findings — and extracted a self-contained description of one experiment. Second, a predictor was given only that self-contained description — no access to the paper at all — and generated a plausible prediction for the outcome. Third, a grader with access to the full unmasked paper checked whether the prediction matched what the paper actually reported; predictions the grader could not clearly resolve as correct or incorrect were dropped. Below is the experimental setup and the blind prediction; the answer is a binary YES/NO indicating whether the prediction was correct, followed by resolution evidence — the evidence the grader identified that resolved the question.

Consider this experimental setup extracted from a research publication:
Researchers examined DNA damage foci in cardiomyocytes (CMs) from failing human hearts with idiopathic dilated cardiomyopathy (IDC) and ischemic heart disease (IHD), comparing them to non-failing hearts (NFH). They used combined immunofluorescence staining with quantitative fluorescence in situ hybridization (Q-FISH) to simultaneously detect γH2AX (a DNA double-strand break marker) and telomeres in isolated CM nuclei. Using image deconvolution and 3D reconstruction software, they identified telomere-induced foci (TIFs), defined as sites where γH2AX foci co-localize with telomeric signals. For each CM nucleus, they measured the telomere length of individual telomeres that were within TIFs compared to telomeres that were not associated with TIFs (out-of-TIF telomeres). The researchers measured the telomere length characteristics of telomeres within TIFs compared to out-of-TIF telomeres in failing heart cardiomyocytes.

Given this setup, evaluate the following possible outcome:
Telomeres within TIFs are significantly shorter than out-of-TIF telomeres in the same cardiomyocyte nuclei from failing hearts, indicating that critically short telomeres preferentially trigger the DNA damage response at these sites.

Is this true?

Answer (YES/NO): NO